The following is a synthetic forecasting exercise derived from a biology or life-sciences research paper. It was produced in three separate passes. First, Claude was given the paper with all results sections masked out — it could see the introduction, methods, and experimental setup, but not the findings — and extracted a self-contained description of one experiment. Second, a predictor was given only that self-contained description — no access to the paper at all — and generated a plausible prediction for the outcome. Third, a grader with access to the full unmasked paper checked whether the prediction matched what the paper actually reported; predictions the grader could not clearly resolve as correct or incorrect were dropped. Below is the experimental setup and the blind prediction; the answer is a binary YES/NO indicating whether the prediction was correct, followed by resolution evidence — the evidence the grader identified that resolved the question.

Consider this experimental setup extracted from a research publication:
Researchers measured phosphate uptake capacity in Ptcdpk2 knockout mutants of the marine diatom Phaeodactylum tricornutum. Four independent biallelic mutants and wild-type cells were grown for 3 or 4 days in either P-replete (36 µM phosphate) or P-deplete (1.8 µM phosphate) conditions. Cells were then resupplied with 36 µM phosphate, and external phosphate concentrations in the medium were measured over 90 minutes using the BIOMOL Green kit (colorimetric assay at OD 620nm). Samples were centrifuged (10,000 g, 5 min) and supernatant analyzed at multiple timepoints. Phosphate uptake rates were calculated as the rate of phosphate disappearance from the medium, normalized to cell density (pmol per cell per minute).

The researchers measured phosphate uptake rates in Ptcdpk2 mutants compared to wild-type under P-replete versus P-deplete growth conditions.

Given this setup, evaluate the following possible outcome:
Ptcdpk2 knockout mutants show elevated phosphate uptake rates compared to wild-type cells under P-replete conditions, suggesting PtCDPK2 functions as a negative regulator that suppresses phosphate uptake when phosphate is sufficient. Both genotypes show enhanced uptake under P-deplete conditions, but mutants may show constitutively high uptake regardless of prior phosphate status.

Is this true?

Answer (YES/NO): NO